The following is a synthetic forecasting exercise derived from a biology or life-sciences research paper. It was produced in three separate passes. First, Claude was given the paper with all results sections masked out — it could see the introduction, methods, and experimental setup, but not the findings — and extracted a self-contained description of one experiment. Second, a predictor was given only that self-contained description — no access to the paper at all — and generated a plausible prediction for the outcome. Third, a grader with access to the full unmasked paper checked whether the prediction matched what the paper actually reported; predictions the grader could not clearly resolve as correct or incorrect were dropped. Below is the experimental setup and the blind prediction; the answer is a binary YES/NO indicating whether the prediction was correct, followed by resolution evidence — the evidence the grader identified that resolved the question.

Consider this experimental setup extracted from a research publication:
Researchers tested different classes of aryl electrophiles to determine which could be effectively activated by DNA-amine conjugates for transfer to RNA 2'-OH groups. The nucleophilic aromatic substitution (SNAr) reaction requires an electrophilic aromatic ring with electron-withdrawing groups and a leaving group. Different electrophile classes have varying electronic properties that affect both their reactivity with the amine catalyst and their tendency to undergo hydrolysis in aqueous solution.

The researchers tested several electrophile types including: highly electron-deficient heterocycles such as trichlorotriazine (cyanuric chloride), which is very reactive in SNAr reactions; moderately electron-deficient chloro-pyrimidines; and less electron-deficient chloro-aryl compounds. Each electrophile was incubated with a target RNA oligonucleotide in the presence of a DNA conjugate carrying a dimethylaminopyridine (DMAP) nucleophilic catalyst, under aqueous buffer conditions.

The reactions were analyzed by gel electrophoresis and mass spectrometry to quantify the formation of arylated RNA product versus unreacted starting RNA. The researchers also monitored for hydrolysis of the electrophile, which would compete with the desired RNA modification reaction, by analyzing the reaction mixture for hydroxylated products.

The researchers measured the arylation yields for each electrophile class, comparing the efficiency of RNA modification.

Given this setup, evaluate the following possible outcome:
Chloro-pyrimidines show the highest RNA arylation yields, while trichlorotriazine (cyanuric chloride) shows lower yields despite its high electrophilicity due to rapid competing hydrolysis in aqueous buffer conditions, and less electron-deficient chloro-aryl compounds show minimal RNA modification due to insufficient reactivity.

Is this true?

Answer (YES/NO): NO